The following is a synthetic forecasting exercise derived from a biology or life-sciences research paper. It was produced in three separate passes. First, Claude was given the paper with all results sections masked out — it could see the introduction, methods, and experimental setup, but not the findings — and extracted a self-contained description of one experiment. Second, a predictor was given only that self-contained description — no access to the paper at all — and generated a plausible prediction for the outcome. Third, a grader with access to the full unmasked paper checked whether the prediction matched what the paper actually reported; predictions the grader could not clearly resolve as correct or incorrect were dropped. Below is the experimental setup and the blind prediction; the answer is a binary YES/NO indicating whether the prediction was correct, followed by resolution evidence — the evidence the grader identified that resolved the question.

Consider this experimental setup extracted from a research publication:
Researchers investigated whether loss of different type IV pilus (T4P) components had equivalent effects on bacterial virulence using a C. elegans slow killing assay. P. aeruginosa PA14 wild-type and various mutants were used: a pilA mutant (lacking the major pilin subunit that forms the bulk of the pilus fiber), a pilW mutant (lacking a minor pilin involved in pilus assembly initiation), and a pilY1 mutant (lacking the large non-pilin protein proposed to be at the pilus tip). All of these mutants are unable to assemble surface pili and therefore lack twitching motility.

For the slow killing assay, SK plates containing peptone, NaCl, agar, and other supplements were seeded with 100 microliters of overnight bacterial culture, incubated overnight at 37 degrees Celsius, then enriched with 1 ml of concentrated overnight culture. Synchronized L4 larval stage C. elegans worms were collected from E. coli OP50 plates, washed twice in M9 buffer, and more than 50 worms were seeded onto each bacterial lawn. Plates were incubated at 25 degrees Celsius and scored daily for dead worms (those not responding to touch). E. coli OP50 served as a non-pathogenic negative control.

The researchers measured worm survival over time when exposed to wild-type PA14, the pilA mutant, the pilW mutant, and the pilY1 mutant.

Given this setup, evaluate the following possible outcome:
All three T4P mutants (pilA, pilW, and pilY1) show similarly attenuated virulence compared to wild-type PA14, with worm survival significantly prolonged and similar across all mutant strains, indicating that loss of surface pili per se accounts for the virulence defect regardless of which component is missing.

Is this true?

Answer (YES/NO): NO